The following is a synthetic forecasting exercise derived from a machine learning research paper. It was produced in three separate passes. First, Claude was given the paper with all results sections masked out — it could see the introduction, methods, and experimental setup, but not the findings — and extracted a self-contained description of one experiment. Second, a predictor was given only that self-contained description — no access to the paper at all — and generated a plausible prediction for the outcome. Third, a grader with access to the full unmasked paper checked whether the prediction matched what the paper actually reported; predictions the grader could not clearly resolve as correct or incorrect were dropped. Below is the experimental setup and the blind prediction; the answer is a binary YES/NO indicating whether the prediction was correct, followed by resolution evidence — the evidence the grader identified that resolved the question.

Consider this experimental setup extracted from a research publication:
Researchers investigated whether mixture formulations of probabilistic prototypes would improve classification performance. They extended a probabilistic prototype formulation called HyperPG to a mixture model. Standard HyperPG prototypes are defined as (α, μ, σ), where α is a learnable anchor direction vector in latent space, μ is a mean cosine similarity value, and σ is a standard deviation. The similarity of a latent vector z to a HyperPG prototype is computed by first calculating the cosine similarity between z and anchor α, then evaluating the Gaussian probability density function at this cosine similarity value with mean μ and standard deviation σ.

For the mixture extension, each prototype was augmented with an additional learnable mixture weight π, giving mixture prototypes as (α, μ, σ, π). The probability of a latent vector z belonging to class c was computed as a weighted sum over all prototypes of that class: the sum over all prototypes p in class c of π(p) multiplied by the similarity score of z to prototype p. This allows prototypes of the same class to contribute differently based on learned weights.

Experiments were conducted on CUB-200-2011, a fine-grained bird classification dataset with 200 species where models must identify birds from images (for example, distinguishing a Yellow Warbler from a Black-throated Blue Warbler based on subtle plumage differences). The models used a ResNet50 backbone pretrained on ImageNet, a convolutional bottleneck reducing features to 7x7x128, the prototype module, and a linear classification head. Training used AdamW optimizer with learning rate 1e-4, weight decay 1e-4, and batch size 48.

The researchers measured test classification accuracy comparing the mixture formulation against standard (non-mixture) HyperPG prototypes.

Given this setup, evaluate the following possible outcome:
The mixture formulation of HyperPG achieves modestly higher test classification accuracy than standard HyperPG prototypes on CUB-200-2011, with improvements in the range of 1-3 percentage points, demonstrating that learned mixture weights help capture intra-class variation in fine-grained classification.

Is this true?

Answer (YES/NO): NO